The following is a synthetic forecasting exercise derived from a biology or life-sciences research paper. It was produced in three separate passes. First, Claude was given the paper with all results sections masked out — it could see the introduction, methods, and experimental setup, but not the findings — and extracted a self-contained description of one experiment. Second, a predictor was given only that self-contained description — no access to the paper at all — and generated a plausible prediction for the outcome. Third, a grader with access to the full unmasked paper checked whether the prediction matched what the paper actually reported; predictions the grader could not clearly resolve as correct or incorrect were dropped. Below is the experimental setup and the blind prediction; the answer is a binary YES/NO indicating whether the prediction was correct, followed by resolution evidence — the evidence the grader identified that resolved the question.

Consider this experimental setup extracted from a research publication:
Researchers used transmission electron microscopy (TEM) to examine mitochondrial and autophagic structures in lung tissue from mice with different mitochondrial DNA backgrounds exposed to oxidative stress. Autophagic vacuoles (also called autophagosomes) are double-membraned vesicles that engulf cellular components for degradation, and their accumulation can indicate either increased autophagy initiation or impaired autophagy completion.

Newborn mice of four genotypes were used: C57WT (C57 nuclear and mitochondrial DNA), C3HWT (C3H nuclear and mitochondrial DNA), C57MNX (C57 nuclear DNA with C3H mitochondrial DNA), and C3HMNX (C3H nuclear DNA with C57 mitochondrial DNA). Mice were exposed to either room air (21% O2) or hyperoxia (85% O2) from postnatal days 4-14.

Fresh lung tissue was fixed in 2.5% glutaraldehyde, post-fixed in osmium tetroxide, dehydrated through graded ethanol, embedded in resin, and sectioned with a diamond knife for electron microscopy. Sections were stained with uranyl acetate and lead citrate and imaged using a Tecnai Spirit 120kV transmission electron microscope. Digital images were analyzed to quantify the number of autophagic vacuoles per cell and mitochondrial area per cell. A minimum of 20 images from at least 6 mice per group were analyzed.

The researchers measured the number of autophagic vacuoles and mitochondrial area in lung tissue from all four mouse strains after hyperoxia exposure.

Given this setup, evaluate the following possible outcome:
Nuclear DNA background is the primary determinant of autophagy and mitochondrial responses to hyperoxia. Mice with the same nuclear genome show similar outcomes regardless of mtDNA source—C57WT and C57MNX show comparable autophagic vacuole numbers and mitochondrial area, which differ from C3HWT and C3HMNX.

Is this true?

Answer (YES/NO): NO